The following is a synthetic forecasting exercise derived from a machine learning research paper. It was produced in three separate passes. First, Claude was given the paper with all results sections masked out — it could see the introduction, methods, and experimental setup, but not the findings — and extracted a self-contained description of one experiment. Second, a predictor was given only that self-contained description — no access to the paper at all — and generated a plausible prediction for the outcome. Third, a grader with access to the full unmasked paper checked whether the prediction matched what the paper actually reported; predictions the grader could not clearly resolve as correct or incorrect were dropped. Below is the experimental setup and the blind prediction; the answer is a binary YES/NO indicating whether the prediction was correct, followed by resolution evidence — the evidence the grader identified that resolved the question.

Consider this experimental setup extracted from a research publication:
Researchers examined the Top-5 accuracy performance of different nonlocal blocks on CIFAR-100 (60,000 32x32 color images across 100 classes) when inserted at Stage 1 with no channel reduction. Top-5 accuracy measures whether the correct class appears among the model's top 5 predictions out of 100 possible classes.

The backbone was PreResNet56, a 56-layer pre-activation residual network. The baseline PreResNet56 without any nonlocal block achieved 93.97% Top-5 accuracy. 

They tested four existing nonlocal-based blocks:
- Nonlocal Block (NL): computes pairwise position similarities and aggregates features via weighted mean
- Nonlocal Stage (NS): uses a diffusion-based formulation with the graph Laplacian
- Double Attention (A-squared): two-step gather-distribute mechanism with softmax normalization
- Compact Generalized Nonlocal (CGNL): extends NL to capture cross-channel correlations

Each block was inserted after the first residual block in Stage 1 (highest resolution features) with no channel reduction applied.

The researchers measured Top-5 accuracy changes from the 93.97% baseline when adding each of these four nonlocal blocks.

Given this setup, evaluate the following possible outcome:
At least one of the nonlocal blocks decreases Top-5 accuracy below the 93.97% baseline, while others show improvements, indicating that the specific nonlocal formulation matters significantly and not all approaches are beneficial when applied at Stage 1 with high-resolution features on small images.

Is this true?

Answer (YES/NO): YES